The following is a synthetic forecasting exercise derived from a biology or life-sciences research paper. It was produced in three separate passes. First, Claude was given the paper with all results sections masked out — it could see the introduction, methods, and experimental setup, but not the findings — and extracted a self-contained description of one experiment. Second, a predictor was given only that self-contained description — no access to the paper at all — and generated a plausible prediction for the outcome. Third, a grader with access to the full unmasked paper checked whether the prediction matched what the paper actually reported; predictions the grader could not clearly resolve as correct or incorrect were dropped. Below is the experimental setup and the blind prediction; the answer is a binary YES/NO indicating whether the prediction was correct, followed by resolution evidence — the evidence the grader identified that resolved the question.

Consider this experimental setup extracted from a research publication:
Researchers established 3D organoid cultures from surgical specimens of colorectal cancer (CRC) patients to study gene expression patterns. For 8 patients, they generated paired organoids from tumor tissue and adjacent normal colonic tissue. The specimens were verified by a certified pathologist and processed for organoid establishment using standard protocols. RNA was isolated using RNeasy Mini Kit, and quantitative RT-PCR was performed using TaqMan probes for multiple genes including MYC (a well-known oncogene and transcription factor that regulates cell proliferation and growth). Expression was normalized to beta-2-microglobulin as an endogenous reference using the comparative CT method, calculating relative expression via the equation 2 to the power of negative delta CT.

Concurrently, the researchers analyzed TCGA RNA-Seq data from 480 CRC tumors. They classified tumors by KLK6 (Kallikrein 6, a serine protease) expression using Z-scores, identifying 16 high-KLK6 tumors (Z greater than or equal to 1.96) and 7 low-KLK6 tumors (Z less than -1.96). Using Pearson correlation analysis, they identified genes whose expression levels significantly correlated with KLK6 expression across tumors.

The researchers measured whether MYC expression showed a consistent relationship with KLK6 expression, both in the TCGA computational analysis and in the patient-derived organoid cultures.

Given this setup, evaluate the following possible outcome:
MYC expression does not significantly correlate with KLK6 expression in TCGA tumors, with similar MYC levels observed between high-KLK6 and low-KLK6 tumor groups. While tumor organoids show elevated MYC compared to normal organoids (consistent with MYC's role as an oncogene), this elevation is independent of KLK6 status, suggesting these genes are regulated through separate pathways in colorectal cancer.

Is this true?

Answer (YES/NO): NO